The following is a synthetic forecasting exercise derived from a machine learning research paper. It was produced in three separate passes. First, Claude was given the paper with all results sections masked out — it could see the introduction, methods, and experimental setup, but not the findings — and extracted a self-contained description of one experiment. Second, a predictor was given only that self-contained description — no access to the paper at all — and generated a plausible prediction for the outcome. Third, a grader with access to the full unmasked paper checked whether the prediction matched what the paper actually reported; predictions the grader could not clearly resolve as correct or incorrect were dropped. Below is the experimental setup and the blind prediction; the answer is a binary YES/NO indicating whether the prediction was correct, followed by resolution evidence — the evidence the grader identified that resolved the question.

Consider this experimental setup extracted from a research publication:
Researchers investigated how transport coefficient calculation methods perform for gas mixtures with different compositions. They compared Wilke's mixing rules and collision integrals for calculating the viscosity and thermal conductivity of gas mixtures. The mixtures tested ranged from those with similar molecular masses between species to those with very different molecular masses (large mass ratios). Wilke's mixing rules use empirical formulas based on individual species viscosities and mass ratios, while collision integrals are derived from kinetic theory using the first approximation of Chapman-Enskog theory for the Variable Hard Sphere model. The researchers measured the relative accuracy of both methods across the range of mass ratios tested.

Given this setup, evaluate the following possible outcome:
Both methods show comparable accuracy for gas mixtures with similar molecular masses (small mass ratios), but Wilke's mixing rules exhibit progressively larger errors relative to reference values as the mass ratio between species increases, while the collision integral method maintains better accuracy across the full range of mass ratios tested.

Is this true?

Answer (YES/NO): YES